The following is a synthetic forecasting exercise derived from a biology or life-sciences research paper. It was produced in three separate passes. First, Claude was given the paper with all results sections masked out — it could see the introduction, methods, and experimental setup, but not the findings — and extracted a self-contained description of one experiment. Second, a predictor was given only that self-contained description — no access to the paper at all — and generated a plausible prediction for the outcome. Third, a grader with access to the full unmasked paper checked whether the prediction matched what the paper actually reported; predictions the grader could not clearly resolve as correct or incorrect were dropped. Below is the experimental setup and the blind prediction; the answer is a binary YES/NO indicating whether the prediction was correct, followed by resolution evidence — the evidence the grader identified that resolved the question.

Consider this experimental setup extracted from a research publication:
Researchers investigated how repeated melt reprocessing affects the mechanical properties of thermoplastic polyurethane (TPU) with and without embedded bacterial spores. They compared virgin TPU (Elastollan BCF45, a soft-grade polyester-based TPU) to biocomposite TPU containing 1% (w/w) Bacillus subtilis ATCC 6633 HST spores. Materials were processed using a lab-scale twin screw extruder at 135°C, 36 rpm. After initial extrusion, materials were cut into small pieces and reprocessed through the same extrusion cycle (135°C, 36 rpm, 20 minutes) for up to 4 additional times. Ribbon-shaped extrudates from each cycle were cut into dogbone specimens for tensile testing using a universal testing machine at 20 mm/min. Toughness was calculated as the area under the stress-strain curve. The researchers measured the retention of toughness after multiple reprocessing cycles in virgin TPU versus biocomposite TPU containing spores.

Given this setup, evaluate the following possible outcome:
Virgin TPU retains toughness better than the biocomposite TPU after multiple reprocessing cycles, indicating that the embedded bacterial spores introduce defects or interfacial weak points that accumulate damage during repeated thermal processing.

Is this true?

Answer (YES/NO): NO